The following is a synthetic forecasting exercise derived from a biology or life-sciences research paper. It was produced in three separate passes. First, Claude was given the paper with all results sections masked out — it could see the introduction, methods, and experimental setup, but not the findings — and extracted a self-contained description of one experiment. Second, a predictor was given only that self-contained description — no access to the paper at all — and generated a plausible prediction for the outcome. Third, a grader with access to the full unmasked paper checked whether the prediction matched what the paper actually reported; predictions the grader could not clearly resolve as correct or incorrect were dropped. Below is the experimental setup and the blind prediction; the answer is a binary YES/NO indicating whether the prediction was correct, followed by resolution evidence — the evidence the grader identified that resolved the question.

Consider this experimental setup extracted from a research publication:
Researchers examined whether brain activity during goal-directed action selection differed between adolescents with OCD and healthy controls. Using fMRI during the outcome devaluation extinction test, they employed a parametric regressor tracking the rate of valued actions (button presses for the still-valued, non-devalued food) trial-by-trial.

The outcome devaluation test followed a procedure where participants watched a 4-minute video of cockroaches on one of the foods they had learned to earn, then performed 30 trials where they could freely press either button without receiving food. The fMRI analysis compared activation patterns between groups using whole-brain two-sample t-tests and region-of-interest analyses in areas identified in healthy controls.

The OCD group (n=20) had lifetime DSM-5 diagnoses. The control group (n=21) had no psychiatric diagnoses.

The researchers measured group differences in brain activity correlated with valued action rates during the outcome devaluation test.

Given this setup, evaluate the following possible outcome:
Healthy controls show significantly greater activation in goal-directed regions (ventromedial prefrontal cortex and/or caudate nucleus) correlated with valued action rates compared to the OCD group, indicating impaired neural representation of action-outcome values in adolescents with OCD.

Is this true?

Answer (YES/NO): YES